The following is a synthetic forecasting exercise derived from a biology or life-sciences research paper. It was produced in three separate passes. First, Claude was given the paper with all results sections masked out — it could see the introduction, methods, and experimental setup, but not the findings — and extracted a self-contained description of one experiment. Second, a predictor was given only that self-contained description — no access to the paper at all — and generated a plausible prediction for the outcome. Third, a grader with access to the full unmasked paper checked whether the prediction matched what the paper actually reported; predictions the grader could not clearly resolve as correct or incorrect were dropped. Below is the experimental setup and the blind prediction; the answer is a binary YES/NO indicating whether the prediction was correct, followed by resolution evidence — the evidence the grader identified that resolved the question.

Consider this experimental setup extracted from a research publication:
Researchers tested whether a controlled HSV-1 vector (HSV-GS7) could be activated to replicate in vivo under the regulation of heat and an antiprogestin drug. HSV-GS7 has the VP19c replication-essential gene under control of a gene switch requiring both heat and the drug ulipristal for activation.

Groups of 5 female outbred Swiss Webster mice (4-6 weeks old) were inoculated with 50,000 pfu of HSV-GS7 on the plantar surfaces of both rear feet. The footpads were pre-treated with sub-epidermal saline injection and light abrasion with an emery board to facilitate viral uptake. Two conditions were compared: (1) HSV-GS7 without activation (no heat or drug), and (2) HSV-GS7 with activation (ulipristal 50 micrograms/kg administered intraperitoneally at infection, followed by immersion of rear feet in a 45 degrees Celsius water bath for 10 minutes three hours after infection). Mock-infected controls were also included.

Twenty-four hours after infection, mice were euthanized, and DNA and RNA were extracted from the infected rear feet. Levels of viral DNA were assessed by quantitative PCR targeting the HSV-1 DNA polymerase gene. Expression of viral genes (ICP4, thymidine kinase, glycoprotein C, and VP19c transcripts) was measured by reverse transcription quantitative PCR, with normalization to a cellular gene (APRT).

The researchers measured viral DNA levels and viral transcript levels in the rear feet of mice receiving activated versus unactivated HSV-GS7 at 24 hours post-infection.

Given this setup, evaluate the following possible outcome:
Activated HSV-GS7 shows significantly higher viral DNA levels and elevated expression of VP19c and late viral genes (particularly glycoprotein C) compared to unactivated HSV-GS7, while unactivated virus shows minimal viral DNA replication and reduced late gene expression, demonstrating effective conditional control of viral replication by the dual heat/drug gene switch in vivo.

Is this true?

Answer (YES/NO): YES